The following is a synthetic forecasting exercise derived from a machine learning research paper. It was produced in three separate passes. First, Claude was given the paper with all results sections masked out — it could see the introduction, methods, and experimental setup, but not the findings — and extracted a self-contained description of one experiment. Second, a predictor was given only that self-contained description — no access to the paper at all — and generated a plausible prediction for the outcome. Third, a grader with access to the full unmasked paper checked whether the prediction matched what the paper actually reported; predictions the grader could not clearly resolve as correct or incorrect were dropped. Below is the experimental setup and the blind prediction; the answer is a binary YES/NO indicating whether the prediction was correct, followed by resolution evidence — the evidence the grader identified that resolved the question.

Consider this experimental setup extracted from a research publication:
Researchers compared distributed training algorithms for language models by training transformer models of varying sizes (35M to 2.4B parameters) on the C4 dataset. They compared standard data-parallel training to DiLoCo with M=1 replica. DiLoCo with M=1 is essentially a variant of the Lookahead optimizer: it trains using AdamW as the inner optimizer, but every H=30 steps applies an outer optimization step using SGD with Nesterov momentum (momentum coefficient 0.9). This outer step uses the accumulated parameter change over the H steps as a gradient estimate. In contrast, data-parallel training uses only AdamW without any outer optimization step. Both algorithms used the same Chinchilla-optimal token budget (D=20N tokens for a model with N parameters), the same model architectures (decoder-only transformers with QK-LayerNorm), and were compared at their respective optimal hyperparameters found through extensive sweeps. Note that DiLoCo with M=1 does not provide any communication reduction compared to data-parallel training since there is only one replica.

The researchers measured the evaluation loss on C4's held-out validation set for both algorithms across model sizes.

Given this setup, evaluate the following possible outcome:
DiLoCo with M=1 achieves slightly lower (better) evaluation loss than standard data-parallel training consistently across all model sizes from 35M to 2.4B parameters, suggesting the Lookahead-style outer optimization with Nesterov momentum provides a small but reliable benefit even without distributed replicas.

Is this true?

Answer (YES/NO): YES